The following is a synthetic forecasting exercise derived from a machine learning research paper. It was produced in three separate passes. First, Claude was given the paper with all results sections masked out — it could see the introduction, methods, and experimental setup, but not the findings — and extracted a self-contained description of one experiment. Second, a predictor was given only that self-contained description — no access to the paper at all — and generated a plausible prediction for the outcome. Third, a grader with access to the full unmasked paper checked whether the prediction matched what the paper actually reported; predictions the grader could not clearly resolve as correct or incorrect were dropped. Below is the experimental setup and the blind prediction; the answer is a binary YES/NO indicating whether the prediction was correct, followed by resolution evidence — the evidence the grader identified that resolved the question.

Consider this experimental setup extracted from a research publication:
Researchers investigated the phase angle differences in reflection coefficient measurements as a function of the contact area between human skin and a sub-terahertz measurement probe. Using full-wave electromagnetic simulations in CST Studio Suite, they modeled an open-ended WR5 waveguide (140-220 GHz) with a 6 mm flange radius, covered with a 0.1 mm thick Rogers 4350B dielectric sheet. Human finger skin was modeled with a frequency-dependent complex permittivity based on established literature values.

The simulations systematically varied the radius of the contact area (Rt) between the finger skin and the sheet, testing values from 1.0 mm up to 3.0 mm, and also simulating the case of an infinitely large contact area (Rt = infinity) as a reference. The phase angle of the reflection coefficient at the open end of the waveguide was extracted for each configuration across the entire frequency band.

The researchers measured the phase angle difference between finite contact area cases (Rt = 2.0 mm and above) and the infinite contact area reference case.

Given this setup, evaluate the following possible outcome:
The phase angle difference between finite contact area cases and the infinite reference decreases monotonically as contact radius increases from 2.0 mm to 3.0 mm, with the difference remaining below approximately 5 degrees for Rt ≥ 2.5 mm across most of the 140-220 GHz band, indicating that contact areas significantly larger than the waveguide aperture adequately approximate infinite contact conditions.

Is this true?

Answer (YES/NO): NO